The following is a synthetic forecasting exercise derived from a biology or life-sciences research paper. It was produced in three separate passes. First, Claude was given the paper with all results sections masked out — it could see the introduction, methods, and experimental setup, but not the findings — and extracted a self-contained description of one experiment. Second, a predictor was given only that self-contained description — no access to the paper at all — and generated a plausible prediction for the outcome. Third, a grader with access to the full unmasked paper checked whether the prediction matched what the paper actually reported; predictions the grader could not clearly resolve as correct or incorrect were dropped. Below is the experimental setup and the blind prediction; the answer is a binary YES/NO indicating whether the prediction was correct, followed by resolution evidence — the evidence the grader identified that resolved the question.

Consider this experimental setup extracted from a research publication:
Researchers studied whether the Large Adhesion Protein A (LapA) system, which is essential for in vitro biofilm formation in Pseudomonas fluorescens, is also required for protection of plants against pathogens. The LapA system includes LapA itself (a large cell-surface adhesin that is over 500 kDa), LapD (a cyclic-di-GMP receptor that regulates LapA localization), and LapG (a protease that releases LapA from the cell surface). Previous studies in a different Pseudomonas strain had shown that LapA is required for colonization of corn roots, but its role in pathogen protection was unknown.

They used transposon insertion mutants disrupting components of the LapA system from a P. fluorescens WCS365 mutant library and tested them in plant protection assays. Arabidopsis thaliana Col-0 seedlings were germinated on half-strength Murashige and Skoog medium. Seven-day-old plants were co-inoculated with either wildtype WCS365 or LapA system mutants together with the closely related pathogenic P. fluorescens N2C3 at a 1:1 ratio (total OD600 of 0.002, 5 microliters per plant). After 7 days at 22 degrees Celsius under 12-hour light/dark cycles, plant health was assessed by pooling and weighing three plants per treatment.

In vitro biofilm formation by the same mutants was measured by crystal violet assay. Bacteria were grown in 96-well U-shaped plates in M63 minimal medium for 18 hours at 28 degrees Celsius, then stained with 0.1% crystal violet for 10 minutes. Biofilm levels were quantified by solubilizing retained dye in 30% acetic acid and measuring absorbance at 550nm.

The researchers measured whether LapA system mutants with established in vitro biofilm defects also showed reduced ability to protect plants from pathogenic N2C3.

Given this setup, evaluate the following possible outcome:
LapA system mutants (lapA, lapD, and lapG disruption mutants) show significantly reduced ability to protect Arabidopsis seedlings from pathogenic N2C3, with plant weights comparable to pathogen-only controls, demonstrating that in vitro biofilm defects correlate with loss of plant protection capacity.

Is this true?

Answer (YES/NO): NO